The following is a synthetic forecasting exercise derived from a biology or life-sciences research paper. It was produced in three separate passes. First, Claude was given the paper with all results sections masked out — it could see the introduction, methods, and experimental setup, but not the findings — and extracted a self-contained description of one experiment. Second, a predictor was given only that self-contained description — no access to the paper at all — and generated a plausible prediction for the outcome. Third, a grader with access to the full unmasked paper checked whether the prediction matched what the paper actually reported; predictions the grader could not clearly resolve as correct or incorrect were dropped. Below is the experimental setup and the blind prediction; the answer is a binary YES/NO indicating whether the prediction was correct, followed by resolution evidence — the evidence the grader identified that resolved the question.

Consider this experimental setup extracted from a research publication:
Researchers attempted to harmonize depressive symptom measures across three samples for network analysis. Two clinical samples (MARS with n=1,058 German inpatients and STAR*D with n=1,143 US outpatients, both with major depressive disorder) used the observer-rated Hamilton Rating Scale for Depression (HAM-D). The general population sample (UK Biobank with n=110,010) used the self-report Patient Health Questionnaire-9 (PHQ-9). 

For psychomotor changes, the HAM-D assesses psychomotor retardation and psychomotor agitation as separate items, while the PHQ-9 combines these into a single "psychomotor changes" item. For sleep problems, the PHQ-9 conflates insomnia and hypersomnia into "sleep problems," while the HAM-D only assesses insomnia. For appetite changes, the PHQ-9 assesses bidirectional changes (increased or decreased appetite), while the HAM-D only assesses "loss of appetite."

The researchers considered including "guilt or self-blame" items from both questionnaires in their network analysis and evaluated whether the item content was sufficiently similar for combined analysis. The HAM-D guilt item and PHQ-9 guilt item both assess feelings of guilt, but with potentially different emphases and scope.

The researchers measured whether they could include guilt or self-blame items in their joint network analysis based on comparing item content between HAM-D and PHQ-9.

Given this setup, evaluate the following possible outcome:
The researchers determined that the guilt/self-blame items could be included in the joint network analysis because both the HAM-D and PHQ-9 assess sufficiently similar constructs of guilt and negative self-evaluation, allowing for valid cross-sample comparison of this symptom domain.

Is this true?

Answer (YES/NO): NO